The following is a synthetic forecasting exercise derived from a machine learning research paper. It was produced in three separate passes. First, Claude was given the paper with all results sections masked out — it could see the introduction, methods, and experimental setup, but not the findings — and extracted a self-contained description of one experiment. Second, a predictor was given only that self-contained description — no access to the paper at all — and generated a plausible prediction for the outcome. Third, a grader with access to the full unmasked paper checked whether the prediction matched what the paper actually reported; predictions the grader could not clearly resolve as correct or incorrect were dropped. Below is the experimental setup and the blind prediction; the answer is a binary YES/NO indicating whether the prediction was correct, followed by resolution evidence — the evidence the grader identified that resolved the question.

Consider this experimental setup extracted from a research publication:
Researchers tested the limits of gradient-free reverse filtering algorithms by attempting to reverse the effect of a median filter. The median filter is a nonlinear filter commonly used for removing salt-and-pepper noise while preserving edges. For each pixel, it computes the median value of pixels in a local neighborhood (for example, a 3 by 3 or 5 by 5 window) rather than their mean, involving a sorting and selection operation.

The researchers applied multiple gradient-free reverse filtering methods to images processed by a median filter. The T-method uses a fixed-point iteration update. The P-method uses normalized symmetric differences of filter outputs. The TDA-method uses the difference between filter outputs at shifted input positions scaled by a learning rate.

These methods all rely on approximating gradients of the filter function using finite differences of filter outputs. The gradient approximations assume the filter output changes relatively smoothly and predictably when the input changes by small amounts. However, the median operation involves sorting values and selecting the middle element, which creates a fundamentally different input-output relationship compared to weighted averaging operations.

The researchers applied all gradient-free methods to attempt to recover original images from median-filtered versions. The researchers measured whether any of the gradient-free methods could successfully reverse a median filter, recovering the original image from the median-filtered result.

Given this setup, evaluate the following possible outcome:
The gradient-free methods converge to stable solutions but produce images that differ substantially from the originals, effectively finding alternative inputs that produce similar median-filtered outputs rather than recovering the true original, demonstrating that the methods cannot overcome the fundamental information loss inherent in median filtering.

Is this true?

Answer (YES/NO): NO